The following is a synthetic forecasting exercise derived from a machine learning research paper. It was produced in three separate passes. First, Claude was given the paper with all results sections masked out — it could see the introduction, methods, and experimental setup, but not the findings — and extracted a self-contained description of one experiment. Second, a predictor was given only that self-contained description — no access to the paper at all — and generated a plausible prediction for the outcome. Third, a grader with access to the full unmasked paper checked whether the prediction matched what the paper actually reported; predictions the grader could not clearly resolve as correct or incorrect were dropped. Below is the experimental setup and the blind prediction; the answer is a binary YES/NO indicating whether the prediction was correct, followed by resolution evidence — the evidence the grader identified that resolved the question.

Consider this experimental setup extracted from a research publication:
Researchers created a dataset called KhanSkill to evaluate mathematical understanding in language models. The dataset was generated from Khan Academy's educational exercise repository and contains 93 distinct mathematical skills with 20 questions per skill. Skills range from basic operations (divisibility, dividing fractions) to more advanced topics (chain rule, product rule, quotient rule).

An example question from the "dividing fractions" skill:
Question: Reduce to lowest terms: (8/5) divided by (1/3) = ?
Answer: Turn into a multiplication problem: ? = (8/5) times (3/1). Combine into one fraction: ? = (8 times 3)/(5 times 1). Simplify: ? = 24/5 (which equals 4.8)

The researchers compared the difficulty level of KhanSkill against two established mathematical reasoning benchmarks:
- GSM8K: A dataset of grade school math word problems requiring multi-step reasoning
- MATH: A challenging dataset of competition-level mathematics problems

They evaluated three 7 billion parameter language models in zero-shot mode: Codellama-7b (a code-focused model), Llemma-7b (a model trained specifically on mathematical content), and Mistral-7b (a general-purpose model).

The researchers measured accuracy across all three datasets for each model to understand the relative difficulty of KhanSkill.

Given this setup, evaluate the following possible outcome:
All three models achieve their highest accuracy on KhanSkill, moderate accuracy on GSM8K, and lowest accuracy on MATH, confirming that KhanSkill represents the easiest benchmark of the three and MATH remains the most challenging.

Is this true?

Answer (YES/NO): NO